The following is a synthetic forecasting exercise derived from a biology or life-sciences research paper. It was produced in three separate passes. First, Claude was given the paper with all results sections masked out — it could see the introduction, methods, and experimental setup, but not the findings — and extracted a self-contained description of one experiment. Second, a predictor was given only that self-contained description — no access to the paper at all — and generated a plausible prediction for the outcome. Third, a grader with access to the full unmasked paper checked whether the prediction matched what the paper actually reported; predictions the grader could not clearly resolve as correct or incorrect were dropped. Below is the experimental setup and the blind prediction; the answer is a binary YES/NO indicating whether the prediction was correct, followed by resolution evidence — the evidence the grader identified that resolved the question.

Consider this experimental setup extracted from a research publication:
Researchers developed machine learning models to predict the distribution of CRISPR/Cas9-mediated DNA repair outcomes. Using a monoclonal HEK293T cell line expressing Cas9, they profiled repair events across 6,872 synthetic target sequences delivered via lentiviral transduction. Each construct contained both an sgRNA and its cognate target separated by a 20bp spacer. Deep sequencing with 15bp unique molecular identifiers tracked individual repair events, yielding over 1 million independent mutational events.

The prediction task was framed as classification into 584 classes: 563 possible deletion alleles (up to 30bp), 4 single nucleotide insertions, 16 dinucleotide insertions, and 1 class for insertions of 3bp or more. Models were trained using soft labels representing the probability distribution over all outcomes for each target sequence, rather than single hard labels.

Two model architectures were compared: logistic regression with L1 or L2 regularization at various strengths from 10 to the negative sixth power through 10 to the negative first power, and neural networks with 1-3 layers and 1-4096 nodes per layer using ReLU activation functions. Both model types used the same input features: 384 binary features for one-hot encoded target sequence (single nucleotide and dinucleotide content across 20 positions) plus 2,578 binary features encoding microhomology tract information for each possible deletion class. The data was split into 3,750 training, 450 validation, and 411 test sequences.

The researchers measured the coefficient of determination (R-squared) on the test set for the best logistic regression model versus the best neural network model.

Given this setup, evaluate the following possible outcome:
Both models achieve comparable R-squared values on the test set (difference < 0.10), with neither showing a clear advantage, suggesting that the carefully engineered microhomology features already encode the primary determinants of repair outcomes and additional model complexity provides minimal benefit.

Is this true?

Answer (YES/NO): NO